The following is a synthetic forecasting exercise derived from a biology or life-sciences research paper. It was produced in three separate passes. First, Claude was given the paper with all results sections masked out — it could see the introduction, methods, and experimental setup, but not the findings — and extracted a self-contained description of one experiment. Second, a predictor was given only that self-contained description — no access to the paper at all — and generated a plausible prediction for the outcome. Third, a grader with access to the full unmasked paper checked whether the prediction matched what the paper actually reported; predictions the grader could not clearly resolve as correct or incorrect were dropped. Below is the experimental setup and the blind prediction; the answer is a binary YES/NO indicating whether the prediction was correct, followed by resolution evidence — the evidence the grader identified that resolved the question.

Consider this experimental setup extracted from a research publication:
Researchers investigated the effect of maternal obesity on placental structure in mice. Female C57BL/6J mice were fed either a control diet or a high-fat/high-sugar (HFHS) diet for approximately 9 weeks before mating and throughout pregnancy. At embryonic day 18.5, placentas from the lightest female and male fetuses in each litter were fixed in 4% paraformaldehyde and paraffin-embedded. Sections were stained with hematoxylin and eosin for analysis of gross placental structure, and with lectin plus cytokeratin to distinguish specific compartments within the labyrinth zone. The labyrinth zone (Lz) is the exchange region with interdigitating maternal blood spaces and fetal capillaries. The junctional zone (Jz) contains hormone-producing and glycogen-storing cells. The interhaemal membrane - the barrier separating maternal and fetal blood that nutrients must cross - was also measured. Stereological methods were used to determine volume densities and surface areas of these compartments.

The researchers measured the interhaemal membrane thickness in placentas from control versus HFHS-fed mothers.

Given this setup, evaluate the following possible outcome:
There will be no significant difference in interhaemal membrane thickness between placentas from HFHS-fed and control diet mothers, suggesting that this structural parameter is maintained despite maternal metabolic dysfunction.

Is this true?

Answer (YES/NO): NO